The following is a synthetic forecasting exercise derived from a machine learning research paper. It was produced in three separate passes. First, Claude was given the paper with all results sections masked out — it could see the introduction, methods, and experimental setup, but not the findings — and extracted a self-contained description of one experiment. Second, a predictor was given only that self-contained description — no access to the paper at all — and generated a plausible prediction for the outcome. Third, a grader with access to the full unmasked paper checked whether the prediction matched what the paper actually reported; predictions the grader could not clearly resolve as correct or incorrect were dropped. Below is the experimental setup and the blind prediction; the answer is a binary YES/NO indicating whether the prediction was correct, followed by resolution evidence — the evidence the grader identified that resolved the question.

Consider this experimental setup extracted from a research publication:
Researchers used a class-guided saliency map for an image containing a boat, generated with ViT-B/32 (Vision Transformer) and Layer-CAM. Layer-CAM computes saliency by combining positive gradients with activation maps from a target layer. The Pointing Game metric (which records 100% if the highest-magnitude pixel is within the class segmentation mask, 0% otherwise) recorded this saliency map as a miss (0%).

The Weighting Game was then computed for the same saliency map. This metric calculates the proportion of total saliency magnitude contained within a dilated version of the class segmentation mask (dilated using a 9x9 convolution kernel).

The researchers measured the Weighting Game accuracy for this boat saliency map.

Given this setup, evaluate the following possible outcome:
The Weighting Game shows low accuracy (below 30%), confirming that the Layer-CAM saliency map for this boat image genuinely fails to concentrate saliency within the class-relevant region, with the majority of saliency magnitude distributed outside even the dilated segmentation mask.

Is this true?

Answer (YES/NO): NO